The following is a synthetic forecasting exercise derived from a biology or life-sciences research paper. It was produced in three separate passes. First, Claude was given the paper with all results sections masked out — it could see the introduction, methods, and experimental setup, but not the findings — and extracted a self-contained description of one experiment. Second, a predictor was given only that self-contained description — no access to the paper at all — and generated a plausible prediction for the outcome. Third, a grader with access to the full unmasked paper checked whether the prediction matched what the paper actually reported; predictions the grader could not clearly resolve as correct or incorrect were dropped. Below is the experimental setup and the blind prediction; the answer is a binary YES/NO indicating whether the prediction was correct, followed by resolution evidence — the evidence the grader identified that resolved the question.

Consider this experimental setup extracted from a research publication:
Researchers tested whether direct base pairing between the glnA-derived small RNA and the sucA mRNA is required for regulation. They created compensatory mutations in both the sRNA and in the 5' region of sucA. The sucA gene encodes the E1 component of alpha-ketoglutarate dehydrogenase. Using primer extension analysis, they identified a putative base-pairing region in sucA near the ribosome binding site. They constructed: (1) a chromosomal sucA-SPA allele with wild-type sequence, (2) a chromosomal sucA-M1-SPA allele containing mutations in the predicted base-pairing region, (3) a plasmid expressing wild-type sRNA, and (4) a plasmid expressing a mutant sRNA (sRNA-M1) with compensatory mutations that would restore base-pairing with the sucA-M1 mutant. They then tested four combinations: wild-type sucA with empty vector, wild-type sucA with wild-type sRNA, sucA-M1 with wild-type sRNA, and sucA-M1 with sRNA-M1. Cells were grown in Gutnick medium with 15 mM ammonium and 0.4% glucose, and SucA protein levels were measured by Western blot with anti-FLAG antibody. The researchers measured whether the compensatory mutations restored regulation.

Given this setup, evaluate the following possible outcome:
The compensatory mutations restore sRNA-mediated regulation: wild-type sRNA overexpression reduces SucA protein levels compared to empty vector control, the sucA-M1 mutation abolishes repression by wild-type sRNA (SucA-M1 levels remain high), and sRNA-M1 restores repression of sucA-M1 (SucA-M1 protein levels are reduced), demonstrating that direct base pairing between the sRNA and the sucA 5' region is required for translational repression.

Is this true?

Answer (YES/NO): NO